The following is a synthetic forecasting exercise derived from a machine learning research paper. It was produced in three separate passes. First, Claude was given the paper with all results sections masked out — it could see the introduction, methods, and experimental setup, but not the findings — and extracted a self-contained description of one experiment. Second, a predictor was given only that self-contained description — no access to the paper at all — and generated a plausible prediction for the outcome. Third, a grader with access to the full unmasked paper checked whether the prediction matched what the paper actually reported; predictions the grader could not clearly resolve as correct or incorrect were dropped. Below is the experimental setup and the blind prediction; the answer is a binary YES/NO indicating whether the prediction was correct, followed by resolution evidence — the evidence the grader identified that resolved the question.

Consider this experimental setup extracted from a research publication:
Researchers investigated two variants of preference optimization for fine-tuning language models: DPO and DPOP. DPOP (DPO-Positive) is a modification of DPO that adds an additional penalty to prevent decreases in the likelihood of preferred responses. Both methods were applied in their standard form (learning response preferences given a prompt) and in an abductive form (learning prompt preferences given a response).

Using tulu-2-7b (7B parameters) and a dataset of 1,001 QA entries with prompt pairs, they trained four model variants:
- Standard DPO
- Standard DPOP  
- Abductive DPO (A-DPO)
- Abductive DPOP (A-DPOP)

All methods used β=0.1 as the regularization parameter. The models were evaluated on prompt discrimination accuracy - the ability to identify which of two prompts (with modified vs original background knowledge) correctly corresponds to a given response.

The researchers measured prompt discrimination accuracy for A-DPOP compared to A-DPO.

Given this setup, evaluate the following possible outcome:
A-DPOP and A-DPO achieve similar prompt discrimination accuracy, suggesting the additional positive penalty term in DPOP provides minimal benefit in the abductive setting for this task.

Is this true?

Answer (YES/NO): YES